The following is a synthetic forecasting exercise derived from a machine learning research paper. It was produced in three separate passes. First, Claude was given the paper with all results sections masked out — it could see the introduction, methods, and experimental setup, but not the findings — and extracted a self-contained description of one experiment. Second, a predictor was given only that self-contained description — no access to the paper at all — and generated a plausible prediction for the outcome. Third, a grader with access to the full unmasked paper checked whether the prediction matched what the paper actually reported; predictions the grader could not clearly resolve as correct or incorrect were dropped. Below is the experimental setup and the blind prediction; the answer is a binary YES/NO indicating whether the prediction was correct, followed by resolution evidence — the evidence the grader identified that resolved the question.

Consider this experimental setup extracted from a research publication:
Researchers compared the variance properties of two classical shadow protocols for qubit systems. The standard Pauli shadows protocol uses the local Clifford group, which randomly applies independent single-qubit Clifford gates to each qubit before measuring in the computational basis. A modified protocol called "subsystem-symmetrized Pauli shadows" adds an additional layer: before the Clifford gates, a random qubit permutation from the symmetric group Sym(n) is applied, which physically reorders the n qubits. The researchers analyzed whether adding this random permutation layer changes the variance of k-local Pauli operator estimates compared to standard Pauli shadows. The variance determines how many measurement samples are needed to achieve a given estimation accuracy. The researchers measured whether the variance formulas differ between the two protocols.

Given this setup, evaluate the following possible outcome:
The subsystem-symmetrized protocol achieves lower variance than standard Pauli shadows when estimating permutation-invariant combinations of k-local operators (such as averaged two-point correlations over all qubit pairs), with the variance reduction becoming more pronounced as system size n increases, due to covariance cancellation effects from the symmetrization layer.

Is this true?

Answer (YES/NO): NO